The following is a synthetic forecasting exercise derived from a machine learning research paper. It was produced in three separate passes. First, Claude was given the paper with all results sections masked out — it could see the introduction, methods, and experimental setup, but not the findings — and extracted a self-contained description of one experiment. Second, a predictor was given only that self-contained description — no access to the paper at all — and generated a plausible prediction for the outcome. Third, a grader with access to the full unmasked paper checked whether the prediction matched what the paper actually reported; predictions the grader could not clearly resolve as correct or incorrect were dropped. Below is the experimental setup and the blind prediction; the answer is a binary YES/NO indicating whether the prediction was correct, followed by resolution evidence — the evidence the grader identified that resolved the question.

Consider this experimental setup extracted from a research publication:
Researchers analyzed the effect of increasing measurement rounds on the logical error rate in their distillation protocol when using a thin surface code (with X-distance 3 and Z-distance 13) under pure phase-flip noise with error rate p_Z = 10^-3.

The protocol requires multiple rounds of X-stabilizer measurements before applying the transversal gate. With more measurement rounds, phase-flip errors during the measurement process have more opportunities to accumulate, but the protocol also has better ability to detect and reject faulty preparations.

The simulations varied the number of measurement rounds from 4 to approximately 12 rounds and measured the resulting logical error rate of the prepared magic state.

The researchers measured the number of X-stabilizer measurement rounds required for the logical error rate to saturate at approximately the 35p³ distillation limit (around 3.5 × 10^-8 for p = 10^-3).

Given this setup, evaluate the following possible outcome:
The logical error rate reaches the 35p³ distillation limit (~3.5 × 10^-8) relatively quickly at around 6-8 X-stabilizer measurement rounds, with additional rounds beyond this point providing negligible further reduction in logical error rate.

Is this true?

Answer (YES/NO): NO